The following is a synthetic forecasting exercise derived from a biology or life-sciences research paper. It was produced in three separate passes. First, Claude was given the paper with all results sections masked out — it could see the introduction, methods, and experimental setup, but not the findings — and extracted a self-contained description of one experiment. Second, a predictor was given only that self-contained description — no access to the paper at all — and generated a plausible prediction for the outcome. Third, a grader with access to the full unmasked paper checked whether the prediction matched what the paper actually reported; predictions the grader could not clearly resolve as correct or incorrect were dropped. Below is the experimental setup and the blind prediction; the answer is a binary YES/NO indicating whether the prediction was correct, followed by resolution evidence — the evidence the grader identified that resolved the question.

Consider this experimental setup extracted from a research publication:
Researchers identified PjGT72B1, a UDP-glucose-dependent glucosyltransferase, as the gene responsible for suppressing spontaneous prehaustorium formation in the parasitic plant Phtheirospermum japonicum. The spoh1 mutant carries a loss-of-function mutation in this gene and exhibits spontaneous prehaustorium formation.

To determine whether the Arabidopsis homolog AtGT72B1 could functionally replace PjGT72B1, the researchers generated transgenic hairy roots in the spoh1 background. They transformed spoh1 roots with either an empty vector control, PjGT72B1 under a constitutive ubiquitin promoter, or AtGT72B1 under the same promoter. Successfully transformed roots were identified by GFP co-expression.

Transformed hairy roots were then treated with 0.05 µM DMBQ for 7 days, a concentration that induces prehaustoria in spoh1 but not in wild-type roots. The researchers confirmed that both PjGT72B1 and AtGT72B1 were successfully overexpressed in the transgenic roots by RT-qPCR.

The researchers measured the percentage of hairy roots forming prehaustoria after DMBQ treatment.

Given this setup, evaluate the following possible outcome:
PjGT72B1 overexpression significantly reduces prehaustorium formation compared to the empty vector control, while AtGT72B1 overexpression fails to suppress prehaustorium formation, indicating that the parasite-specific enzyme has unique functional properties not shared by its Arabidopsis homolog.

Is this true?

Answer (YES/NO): NO